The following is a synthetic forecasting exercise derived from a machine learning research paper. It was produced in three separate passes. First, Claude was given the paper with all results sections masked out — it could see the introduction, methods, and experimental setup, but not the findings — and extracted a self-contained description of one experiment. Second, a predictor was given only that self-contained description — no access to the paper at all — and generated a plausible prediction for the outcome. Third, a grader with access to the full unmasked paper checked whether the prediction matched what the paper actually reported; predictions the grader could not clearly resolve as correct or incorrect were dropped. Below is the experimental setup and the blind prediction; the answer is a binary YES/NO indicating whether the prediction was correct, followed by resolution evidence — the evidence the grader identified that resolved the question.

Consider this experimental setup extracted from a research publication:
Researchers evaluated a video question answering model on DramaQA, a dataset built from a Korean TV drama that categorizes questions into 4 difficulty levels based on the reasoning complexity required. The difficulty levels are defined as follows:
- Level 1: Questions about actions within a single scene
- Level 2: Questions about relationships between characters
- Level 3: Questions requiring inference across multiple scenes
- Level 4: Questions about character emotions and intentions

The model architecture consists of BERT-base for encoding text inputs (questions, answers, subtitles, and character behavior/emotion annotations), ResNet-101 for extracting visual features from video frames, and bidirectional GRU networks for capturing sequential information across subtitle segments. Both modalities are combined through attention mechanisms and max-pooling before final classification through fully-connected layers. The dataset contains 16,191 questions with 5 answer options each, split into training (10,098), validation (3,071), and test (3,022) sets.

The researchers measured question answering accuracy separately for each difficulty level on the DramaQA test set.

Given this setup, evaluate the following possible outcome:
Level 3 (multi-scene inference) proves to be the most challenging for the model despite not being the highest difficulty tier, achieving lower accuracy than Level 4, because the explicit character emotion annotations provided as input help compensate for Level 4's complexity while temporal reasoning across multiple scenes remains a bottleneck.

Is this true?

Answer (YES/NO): NO